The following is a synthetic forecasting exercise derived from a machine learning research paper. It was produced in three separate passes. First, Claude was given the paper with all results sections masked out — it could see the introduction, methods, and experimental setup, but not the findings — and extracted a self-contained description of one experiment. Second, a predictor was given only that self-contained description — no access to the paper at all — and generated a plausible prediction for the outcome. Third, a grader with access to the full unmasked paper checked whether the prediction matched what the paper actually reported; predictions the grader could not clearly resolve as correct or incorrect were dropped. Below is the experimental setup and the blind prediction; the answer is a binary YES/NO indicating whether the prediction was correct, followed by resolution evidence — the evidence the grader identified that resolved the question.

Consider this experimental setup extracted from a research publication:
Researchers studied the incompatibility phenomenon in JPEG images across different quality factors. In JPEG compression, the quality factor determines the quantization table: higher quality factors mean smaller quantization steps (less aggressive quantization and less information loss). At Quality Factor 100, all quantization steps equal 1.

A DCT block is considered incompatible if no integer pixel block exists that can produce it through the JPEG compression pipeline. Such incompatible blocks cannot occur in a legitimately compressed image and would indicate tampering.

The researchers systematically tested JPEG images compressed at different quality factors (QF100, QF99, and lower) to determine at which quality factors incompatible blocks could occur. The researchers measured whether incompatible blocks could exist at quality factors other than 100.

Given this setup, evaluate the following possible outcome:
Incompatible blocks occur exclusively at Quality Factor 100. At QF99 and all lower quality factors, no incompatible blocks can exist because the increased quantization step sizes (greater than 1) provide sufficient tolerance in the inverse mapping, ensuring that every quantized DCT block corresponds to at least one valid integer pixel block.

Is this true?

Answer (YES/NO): YES